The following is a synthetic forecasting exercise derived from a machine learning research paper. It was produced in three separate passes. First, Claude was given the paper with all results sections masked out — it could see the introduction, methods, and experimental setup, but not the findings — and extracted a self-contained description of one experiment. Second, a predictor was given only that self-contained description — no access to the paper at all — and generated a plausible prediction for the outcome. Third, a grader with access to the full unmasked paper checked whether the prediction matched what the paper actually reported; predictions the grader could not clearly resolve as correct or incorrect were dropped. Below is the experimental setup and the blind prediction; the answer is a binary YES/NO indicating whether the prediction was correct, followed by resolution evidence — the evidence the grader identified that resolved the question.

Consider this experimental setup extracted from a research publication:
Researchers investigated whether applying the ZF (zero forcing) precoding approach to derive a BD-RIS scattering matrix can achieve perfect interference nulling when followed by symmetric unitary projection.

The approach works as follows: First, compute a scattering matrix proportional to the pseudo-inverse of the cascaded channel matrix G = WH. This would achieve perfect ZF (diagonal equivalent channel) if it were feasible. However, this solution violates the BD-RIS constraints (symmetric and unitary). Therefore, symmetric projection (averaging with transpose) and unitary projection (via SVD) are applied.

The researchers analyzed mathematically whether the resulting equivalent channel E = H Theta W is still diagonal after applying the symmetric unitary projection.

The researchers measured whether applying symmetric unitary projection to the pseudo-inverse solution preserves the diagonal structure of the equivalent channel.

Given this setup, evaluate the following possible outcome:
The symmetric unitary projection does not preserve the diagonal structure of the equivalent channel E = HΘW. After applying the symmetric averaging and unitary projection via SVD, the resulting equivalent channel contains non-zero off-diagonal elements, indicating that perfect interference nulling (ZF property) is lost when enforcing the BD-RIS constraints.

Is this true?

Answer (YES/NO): YES